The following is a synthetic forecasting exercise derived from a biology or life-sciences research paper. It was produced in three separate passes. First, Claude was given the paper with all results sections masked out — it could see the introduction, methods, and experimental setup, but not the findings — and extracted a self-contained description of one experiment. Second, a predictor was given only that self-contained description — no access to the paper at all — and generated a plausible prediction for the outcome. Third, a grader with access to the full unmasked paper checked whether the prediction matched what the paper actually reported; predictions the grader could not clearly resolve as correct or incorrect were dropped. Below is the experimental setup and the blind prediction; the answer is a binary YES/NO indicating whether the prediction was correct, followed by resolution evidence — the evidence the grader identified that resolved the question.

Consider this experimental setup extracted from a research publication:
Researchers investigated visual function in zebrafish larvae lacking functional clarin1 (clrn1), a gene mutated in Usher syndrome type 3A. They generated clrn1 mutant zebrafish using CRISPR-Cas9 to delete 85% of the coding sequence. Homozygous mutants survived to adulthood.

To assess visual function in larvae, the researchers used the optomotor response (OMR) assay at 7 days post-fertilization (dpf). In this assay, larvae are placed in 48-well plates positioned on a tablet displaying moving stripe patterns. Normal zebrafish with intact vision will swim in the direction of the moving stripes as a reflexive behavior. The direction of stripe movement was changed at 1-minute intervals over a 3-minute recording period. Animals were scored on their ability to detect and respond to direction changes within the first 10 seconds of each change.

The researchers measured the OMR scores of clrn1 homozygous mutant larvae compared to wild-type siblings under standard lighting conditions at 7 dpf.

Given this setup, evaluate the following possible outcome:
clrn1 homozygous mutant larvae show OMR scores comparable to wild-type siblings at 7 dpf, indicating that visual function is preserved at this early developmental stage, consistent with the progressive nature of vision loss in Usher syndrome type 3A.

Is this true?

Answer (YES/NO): NO